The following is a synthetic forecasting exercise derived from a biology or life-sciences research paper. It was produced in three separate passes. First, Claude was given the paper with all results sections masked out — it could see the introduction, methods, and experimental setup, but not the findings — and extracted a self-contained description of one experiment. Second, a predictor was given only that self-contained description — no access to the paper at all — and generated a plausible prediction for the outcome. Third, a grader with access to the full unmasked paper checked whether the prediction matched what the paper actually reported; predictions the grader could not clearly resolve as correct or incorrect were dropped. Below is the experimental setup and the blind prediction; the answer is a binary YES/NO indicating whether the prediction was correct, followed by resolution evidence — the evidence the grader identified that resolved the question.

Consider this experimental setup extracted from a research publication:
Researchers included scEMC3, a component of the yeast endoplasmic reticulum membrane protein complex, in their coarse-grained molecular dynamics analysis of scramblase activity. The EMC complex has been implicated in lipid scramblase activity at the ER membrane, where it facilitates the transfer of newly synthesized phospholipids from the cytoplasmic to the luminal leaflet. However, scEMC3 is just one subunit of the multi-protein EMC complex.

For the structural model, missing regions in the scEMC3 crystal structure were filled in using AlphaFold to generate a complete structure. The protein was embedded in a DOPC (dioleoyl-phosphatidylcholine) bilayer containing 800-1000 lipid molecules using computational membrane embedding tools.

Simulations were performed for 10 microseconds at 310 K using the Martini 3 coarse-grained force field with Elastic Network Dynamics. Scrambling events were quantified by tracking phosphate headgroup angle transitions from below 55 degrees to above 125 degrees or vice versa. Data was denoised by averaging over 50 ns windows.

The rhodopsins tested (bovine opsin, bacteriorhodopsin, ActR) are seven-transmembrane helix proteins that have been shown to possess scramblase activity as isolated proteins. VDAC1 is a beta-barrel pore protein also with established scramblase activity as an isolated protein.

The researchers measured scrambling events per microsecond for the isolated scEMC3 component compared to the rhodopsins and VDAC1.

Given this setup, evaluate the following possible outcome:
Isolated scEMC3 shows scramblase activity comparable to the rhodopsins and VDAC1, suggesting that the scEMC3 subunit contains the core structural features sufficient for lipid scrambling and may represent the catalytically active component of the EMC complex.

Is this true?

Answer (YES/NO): YES